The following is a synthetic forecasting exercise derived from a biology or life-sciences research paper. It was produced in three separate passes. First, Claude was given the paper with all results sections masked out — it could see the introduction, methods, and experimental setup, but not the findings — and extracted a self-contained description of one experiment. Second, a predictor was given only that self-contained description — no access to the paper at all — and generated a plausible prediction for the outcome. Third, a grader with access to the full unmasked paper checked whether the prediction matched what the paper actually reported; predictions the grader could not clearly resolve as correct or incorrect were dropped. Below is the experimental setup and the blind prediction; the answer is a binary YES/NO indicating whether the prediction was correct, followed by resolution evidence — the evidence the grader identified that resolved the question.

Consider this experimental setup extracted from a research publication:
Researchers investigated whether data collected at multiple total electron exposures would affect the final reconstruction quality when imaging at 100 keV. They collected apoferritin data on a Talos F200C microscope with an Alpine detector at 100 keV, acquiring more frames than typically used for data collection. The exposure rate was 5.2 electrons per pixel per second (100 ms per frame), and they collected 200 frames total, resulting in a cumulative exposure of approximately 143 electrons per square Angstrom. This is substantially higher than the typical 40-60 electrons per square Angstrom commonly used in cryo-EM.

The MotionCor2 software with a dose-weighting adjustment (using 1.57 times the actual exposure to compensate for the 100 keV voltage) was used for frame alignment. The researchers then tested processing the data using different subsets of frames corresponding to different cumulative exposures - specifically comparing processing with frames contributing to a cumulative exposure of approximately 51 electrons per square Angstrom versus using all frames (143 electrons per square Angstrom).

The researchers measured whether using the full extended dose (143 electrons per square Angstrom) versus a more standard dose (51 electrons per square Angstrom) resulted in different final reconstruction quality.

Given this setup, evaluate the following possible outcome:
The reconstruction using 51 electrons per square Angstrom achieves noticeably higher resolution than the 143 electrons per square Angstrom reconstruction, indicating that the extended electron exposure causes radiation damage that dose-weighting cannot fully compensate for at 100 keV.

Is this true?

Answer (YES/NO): NO